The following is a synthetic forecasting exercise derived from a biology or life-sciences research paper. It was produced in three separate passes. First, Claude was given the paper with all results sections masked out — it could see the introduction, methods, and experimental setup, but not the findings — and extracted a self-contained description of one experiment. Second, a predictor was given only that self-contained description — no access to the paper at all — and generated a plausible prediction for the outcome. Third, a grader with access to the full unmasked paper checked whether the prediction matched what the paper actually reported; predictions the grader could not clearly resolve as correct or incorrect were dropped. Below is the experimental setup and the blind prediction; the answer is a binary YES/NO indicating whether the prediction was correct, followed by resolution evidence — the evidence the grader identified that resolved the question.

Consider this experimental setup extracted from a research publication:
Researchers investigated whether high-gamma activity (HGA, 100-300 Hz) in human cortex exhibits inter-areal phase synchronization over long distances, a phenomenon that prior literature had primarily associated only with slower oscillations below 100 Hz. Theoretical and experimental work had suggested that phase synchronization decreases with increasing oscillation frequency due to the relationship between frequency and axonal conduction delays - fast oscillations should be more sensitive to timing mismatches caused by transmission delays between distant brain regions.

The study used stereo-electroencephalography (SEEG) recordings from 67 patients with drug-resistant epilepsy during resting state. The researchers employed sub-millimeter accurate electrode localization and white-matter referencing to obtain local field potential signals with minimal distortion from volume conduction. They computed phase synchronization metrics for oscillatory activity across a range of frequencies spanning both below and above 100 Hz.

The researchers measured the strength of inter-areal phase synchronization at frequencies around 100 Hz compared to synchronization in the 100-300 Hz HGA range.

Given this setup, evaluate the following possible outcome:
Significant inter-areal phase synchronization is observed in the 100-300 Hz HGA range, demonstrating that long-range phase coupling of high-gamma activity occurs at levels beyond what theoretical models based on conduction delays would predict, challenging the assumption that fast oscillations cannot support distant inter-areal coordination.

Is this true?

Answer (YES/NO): YES